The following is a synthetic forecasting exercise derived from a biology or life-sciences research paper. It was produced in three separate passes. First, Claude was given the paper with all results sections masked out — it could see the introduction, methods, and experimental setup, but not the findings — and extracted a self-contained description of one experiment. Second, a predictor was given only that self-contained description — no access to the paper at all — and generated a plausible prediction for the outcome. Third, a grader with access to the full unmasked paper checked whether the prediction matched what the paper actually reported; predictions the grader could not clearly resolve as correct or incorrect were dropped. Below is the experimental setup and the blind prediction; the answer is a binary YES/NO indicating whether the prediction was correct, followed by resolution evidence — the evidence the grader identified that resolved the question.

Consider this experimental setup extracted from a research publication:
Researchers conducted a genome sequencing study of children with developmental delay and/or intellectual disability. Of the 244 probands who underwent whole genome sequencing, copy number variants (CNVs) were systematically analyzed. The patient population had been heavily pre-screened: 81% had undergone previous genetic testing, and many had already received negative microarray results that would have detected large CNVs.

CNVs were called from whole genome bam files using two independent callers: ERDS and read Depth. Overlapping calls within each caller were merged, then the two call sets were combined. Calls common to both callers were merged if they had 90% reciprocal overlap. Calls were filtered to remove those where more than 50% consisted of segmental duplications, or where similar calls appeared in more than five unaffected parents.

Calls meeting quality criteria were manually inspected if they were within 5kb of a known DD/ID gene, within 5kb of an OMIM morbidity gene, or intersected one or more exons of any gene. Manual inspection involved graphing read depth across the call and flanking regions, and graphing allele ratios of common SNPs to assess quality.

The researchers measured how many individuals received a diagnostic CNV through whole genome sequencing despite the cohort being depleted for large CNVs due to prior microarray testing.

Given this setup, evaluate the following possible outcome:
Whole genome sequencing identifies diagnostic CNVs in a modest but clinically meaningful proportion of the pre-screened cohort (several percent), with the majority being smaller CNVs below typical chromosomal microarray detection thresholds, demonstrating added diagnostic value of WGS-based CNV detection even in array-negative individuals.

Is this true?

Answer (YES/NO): NO